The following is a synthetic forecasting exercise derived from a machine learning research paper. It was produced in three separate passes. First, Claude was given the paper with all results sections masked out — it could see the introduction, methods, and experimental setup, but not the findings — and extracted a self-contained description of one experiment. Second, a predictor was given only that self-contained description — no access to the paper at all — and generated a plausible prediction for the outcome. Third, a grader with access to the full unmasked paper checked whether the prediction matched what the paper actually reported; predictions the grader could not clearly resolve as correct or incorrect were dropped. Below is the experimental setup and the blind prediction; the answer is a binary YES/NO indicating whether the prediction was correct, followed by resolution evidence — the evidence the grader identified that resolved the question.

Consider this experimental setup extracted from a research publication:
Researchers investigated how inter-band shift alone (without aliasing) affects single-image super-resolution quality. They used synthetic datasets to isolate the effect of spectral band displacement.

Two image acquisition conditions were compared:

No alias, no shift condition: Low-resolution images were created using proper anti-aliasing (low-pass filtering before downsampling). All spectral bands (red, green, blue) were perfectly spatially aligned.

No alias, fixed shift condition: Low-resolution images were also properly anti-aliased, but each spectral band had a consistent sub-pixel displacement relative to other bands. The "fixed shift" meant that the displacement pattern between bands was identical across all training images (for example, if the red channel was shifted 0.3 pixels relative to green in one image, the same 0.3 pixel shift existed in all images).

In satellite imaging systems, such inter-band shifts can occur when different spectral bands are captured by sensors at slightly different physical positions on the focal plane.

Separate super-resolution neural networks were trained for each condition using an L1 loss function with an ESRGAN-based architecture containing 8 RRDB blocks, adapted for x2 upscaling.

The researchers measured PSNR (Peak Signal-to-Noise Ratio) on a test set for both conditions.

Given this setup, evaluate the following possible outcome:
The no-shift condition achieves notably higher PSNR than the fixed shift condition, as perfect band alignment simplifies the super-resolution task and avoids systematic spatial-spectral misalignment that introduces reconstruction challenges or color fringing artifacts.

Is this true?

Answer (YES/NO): NO